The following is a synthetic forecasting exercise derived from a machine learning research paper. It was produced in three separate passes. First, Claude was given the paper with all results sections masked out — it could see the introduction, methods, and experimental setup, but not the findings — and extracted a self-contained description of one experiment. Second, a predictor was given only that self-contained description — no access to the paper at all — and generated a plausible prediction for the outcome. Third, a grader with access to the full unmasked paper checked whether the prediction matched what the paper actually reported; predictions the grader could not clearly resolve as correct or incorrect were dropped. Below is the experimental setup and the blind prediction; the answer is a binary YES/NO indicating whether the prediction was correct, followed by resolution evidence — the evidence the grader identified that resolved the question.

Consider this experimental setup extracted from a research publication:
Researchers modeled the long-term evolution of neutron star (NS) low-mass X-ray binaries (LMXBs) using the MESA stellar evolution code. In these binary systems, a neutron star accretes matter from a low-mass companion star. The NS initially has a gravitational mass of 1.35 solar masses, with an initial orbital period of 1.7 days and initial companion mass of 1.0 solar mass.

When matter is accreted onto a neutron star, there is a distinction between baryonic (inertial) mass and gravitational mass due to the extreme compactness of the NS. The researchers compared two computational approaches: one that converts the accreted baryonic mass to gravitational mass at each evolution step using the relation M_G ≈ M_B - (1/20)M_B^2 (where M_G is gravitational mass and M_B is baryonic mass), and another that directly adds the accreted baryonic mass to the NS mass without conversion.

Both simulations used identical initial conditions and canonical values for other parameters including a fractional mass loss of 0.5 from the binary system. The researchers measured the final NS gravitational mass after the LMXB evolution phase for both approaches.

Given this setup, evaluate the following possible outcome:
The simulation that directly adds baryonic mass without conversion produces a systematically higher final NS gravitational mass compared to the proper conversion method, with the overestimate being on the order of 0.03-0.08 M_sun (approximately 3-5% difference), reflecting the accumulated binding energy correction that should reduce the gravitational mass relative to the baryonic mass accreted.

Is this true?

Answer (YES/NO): NO